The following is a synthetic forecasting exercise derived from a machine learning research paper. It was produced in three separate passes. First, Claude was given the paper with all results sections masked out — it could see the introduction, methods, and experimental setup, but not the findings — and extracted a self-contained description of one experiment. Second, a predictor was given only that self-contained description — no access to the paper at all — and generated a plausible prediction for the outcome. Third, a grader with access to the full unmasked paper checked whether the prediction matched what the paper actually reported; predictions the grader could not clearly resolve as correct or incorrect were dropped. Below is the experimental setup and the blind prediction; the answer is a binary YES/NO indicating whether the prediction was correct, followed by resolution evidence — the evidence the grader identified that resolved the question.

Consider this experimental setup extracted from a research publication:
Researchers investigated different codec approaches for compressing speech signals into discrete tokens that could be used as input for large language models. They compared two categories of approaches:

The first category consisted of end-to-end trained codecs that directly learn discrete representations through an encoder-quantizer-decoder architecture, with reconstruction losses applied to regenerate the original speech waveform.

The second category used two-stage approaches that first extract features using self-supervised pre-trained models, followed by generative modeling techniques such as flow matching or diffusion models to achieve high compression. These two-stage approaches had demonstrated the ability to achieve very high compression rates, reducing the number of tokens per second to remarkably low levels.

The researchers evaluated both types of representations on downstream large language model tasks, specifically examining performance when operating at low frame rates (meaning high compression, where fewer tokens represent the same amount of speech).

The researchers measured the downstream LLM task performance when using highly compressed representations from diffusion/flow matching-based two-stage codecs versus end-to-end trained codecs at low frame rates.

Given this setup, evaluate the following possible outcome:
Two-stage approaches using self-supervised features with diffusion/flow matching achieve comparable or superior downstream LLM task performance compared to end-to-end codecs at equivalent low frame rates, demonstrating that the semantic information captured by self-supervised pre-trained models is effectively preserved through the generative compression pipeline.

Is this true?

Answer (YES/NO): NO